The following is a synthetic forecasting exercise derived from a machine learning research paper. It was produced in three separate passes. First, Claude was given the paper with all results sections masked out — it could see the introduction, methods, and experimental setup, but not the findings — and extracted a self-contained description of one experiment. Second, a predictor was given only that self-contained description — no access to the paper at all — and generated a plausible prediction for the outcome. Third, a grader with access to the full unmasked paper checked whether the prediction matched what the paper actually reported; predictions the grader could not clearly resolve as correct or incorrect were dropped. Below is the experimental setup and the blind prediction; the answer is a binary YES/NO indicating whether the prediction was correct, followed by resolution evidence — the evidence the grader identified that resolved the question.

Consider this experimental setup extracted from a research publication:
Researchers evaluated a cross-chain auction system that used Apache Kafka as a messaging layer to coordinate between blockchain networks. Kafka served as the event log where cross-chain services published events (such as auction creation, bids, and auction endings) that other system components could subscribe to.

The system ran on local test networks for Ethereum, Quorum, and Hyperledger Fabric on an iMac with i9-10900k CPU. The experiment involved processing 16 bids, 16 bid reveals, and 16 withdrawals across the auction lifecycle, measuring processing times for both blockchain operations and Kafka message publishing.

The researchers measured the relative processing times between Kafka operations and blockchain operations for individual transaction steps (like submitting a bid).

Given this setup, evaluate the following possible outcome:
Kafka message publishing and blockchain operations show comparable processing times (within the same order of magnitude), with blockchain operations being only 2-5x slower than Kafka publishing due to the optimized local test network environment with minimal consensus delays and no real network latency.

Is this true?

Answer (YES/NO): NO